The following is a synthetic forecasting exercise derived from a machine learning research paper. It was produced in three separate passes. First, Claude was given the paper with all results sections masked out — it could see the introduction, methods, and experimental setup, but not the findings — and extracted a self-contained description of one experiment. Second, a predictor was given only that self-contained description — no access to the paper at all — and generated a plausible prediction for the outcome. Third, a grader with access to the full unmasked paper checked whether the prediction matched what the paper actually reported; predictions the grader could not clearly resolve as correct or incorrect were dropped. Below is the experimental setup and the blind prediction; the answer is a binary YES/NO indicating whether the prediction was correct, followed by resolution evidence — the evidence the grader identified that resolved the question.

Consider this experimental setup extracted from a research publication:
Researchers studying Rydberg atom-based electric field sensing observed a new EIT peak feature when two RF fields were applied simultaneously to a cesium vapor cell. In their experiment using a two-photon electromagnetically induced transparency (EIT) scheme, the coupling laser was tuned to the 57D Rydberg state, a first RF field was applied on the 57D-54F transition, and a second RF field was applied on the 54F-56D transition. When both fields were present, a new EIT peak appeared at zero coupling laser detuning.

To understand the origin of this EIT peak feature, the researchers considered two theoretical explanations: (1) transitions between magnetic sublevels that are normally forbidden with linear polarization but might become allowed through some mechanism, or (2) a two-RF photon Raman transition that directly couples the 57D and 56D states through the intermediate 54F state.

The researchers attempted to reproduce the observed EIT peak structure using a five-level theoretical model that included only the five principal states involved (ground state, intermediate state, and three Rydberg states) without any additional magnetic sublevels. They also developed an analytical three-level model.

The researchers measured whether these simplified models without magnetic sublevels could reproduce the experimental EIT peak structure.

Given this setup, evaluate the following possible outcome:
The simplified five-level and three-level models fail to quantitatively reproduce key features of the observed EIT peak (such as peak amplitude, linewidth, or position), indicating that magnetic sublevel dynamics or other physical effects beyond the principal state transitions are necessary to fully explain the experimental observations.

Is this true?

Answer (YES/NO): NO